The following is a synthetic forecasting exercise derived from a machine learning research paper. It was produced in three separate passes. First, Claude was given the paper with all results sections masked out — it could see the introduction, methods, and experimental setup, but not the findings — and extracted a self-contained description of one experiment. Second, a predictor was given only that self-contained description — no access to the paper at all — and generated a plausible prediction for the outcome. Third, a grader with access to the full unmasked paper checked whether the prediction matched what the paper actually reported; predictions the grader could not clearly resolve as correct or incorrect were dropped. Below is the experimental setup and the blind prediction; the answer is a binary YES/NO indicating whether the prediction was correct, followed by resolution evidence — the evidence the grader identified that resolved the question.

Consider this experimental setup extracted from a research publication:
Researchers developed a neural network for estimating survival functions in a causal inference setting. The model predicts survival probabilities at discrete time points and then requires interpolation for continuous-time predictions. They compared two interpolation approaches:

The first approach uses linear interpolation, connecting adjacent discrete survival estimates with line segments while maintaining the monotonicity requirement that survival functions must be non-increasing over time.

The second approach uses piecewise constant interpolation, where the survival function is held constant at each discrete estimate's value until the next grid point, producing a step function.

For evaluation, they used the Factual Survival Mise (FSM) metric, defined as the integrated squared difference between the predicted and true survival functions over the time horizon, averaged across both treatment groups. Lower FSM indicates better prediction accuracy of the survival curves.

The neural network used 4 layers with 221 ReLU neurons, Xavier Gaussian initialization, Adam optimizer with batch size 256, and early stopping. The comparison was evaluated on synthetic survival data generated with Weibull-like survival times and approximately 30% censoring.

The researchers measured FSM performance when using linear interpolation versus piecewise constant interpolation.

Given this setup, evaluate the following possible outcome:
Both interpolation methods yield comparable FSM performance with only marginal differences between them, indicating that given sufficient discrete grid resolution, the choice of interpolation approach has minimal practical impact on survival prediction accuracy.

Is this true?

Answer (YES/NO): NO